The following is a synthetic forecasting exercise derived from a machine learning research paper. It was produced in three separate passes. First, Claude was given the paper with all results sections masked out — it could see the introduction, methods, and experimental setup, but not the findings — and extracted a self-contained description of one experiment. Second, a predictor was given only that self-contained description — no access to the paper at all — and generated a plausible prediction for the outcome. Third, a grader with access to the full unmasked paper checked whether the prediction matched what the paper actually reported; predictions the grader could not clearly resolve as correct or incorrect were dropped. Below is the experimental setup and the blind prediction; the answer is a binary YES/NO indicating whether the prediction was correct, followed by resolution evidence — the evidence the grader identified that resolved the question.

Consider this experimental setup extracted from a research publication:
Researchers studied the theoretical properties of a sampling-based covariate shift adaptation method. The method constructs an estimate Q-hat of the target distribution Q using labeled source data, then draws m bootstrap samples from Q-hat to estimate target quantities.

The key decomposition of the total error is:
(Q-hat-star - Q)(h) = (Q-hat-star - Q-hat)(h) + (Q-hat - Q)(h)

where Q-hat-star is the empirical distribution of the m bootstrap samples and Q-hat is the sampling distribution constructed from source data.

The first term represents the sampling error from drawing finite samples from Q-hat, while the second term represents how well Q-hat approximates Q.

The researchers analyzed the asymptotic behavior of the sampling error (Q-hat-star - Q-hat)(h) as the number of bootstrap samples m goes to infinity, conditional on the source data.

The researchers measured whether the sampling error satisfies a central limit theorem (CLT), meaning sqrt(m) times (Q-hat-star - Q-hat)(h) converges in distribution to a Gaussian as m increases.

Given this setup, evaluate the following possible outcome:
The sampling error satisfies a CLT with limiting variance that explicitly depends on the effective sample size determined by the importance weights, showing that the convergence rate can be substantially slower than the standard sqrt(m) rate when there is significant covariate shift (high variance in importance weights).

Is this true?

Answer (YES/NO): NO